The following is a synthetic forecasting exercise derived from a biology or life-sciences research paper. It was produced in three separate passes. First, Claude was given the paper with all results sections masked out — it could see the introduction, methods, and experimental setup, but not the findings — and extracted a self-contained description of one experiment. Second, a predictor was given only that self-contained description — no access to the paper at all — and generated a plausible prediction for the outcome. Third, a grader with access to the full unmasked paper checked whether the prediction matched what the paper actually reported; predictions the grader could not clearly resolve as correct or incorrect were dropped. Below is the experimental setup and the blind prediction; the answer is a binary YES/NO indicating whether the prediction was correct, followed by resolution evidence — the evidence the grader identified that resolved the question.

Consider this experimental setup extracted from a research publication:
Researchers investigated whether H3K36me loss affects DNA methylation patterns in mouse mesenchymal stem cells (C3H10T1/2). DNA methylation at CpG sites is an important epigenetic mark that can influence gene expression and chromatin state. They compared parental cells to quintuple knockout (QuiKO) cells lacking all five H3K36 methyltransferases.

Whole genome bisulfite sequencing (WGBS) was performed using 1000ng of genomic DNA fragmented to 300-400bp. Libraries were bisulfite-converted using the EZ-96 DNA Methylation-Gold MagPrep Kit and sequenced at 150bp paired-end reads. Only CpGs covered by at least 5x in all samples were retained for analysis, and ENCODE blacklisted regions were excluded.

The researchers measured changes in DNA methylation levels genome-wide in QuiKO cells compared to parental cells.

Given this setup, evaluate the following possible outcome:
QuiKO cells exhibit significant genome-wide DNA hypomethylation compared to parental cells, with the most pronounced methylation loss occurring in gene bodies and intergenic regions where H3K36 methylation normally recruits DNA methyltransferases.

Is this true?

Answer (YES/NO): NO